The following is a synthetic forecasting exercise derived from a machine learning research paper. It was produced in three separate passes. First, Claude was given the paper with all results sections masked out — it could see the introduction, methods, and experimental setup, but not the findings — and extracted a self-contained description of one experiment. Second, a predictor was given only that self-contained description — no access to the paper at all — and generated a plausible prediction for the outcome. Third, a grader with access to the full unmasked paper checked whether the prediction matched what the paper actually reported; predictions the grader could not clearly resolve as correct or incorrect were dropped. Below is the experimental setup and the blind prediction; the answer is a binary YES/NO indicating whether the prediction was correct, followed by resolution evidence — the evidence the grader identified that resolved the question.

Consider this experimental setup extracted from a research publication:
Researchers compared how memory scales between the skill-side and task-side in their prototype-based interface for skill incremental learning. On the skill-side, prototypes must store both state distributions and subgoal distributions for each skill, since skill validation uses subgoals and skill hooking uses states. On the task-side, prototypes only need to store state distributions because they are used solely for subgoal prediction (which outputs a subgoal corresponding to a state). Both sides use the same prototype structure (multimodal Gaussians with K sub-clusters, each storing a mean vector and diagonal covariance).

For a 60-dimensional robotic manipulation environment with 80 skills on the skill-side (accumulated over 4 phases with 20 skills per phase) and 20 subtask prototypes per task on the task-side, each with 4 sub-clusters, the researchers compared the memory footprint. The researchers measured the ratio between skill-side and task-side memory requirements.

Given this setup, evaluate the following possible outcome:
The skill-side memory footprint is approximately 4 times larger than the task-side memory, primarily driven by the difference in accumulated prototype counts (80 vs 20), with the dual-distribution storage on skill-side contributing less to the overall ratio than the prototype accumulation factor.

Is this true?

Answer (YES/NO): YES